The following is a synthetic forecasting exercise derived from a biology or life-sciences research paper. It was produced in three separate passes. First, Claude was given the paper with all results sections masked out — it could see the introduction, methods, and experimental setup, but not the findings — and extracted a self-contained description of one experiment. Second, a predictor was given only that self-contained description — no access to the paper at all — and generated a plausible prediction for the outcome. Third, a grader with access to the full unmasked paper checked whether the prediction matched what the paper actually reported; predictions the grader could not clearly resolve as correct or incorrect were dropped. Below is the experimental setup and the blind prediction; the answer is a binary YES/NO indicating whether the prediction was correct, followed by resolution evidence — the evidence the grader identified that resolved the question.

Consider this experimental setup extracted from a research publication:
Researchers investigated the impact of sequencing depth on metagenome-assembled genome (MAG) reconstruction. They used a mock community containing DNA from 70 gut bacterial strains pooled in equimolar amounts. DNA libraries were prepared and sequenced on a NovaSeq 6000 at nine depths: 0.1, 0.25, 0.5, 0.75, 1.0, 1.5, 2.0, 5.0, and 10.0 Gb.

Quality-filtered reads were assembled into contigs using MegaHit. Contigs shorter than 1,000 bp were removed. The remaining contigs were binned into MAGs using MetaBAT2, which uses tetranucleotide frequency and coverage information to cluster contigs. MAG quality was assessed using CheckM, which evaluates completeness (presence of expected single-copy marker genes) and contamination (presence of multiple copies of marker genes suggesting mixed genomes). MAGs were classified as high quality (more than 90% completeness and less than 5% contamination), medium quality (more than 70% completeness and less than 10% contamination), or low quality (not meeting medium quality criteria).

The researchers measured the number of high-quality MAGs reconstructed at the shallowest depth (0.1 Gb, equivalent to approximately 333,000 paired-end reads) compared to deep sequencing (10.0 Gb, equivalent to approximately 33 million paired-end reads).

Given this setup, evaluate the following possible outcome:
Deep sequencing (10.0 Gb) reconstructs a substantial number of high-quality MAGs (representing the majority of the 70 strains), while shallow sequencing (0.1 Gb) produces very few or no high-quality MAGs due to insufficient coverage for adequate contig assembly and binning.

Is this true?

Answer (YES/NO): NO